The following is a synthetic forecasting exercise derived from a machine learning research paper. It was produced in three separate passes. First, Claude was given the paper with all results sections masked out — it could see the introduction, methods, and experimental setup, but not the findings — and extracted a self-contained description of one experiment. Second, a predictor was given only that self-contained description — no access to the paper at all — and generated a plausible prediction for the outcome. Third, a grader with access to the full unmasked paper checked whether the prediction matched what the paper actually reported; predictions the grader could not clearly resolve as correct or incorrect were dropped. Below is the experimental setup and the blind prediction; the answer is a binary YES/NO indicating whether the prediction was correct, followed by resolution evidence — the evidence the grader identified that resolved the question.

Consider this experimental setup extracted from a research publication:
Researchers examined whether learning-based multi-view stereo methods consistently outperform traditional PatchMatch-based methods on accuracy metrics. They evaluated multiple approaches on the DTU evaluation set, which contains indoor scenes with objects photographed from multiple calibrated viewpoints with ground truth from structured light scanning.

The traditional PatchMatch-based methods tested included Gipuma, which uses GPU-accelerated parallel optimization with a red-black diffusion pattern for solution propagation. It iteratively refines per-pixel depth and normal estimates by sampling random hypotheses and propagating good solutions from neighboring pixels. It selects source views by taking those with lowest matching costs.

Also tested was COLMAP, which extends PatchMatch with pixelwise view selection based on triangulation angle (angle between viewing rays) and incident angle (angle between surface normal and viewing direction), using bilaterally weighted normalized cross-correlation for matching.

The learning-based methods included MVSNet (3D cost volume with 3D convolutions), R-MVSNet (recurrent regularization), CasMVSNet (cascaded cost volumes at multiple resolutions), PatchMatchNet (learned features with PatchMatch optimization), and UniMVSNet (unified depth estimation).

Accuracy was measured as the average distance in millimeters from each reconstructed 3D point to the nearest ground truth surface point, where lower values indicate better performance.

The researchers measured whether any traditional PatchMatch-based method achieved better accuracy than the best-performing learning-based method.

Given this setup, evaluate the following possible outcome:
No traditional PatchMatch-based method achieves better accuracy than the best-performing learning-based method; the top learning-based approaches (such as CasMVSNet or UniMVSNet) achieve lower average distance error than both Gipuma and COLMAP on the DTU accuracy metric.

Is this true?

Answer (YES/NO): NO